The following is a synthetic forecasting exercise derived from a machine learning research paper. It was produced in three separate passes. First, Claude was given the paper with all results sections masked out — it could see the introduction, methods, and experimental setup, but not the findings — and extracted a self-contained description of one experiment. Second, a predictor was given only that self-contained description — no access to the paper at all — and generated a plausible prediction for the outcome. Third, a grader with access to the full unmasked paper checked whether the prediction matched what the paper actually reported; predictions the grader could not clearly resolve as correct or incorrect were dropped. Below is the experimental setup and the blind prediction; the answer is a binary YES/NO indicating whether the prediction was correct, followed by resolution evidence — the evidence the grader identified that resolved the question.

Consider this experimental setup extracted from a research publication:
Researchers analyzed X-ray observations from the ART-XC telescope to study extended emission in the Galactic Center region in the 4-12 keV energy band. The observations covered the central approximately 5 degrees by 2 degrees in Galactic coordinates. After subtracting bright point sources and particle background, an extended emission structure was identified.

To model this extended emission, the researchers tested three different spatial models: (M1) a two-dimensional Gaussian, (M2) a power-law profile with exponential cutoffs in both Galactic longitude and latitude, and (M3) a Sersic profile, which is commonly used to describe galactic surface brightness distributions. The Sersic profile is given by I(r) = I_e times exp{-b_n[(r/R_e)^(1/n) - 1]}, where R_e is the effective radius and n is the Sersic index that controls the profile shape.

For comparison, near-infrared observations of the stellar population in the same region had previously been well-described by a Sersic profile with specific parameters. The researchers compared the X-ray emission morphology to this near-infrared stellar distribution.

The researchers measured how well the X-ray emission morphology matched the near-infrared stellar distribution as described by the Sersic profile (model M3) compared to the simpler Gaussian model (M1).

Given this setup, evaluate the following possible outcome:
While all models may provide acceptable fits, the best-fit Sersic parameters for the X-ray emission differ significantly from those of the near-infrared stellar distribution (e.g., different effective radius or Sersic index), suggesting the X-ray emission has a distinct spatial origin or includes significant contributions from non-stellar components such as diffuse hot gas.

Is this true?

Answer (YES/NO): NO